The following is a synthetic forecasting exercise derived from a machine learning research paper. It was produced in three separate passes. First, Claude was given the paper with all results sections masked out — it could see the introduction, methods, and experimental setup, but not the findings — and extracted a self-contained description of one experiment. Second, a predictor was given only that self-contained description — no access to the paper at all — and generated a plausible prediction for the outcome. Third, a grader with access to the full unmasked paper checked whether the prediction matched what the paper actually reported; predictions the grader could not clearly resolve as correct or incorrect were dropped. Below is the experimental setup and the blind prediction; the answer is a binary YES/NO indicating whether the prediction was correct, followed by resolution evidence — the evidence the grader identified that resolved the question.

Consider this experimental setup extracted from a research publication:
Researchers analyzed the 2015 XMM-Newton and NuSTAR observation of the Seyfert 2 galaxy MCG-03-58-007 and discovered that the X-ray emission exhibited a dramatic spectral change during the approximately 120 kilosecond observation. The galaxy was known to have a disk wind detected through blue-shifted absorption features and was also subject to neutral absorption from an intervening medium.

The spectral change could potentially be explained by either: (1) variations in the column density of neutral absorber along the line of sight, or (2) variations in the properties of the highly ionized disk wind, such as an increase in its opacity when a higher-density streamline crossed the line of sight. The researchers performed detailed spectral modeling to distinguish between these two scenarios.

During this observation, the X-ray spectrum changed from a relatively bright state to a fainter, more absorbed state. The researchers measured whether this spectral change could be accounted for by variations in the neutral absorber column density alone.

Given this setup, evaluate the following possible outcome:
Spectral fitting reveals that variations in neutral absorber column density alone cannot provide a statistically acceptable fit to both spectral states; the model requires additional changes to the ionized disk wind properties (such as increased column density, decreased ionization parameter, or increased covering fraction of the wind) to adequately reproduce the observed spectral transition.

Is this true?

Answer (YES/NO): YES